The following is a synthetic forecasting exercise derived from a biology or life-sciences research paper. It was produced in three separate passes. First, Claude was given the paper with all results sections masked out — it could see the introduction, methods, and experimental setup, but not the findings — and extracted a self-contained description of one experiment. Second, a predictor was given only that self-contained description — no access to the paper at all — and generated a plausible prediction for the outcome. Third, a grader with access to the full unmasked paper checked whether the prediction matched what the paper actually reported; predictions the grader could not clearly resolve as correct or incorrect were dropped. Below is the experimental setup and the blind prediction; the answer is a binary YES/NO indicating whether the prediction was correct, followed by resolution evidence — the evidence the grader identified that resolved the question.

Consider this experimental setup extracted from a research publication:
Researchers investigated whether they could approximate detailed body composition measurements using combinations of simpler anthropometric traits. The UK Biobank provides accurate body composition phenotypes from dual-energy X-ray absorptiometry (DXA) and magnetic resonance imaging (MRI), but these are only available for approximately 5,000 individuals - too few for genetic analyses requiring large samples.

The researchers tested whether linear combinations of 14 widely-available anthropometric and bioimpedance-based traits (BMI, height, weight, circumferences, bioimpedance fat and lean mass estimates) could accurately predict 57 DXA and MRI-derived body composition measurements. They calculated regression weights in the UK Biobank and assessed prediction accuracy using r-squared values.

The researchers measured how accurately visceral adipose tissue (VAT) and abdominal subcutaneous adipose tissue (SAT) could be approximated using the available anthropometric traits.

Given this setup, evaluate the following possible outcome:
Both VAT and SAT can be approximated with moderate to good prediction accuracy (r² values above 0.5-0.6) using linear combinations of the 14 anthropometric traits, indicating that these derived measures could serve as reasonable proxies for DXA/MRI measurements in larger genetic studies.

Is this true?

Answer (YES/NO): YES